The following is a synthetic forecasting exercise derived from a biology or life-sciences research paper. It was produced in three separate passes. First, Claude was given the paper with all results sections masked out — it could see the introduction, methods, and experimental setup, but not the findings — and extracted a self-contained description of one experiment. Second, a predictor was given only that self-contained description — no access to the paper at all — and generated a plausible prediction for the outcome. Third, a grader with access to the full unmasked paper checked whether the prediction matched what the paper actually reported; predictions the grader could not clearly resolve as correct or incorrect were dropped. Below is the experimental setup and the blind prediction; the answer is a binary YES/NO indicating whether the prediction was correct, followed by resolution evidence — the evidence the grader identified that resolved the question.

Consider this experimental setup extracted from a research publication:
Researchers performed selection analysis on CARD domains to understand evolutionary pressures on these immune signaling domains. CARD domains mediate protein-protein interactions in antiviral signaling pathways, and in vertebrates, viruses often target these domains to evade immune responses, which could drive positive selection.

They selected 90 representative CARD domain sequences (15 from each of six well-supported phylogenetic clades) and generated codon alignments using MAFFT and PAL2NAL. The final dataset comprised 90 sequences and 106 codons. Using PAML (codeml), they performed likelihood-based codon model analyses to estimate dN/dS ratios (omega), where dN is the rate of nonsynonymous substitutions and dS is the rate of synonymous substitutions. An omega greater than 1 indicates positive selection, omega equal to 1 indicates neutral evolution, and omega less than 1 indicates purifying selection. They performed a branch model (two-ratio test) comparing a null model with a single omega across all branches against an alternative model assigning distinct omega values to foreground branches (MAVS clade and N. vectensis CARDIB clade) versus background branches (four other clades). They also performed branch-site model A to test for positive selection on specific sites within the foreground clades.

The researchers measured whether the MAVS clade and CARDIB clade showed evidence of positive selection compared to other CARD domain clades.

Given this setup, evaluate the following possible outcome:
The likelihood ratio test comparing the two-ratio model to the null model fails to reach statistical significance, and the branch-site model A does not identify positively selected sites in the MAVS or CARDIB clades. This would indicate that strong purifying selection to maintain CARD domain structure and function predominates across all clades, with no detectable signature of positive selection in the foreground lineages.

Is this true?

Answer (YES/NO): NO